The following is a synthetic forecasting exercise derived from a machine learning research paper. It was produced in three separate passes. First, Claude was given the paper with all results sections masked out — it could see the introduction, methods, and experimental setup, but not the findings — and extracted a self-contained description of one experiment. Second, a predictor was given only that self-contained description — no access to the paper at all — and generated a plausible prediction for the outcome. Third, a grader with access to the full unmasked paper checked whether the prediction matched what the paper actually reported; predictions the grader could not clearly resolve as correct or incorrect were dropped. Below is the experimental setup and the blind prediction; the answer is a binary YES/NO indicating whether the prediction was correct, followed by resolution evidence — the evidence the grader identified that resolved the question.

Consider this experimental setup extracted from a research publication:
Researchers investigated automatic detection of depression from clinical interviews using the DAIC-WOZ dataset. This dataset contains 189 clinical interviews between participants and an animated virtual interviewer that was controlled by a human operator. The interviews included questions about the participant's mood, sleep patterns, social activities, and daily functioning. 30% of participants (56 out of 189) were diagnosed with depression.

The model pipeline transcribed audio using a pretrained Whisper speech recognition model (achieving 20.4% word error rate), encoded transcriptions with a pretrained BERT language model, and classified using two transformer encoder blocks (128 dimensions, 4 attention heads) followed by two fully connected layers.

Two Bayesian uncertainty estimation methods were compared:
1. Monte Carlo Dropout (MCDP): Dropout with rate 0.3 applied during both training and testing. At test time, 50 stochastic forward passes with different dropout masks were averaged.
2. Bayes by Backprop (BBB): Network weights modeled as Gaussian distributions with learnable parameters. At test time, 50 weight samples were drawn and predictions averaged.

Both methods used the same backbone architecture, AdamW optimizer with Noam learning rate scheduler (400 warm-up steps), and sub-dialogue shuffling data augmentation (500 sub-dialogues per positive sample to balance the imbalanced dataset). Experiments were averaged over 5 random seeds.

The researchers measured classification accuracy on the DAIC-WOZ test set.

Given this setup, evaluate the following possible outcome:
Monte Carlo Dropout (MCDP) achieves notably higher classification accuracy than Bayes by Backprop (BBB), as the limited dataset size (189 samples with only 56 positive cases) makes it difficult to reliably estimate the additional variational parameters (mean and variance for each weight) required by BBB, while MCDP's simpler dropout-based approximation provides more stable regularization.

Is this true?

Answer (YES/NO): NO